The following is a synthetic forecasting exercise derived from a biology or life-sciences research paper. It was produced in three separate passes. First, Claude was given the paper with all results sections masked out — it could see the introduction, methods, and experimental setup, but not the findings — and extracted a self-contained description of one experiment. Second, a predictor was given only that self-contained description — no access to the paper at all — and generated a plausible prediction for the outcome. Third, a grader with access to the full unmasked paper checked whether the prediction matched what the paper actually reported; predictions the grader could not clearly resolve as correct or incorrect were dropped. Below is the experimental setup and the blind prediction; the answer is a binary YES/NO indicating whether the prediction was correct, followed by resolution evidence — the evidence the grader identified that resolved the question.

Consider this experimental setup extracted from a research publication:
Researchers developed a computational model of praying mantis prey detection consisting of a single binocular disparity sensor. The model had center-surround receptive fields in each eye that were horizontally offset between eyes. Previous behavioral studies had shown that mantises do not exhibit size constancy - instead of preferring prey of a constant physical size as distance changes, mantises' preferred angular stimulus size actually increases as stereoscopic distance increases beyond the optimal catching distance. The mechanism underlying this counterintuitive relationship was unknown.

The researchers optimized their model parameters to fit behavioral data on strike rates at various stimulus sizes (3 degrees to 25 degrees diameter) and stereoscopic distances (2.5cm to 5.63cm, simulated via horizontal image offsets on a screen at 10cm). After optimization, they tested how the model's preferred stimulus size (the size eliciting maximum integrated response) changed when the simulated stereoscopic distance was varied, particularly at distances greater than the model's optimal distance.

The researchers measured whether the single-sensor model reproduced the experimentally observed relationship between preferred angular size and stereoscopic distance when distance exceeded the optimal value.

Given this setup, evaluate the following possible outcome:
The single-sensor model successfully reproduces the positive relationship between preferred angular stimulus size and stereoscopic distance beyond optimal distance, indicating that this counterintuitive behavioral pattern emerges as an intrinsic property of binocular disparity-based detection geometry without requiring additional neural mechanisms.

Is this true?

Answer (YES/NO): YES